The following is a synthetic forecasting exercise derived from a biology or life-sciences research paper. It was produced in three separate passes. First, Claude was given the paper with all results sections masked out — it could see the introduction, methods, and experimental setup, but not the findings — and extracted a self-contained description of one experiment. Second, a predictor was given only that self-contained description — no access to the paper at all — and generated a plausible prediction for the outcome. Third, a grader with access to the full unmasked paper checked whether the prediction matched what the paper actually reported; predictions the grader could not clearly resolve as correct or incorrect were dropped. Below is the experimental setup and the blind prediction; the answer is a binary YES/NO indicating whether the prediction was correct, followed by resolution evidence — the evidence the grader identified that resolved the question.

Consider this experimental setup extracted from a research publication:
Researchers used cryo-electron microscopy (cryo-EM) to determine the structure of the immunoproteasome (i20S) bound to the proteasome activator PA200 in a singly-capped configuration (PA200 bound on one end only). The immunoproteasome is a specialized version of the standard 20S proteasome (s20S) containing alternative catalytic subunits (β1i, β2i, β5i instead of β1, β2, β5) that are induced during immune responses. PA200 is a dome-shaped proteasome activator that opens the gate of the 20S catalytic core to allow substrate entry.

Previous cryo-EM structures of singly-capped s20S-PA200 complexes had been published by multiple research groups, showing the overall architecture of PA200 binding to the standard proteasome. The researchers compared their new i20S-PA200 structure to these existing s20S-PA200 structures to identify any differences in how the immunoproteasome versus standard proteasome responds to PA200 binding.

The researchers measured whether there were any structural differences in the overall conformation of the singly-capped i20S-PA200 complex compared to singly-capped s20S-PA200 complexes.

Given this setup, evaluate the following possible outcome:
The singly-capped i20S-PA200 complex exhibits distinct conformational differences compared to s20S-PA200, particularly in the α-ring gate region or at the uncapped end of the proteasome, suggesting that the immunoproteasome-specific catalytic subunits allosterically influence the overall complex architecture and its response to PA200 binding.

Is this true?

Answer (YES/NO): YES